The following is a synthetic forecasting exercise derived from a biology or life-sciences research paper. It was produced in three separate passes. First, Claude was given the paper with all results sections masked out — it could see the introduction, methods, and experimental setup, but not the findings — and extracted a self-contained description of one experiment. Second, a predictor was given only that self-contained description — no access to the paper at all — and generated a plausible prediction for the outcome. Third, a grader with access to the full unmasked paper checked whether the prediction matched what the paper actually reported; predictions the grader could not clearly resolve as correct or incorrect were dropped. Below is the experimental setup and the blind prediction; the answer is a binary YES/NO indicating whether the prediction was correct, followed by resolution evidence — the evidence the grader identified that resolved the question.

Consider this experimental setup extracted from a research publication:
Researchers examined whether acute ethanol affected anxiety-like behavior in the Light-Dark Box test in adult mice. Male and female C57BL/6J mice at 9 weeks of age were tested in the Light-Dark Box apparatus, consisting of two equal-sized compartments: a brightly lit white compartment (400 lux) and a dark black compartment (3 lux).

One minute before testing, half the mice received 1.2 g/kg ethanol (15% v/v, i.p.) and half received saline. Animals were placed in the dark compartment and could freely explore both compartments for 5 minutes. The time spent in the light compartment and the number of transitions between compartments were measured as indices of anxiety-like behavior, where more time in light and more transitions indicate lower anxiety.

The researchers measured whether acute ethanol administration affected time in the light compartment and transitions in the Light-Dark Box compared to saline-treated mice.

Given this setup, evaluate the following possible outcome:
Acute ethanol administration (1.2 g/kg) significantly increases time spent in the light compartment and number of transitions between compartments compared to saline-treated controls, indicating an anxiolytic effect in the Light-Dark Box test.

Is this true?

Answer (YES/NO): NO